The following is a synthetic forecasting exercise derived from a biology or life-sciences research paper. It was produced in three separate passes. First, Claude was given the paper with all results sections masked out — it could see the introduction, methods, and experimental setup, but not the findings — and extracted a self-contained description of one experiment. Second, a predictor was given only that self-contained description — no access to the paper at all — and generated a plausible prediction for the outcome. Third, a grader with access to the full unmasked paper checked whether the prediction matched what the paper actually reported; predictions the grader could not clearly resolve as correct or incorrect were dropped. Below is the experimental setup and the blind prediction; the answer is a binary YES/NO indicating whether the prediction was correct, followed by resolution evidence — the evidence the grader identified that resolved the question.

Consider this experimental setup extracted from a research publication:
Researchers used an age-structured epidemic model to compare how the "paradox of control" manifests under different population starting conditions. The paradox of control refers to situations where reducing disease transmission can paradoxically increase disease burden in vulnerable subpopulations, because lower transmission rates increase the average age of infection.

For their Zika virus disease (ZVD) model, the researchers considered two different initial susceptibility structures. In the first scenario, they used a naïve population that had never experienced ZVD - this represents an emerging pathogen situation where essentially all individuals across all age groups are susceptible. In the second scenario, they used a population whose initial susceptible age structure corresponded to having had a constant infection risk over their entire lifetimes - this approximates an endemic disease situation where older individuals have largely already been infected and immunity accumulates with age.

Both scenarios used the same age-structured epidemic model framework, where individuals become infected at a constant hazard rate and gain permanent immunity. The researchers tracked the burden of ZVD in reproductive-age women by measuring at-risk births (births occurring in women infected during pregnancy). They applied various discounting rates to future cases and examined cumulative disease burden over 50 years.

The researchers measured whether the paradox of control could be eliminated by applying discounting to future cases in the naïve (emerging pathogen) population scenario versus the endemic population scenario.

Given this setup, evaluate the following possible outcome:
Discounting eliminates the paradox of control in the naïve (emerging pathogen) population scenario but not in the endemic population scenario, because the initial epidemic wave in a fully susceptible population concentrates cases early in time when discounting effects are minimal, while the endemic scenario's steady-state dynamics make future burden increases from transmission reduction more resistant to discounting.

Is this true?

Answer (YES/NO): YES